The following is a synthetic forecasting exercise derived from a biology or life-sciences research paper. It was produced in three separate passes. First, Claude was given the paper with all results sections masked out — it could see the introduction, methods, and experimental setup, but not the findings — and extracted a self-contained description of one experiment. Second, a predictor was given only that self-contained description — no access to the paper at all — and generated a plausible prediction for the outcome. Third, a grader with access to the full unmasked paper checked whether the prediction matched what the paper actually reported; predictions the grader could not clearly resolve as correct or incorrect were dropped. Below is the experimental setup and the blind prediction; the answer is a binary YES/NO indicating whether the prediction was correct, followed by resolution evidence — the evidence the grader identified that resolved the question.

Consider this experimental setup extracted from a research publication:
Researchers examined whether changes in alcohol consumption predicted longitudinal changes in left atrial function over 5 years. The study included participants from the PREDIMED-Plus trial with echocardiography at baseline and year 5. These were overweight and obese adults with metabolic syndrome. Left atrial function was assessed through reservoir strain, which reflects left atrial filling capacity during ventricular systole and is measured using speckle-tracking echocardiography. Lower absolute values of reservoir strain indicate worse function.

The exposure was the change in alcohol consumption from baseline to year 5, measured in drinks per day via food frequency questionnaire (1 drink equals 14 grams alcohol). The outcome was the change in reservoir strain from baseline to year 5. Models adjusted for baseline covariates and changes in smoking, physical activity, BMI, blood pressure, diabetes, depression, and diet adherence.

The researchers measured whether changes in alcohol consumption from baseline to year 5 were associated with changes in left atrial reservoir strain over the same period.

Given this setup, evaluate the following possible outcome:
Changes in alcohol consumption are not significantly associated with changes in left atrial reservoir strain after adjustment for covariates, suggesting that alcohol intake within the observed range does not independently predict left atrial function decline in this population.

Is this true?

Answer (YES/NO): YES